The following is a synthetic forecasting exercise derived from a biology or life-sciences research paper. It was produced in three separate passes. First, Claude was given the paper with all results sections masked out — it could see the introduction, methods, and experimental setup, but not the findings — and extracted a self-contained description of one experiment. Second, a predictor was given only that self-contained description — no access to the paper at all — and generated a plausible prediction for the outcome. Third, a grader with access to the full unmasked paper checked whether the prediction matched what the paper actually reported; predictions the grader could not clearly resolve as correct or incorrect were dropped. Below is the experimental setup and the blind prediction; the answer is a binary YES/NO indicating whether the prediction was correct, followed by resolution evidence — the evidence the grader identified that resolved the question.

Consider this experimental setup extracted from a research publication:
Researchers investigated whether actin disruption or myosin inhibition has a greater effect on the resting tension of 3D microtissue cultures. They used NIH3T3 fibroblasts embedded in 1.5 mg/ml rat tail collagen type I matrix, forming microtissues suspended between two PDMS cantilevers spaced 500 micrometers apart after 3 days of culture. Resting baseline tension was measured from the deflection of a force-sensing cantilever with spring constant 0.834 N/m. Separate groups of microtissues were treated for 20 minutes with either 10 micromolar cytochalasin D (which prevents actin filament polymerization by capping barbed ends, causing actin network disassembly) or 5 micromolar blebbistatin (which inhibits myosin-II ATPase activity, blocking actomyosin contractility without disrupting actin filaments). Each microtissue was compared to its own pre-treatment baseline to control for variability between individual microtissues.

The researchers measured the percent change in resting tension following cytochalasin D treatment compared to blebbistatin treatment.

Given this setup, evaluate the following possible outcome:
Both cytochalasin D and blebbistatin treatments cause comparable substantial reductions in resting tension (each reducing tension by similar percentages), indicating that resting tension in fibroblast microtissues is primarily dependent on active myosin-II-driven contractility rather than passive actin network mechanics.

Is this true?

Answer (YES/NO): NO